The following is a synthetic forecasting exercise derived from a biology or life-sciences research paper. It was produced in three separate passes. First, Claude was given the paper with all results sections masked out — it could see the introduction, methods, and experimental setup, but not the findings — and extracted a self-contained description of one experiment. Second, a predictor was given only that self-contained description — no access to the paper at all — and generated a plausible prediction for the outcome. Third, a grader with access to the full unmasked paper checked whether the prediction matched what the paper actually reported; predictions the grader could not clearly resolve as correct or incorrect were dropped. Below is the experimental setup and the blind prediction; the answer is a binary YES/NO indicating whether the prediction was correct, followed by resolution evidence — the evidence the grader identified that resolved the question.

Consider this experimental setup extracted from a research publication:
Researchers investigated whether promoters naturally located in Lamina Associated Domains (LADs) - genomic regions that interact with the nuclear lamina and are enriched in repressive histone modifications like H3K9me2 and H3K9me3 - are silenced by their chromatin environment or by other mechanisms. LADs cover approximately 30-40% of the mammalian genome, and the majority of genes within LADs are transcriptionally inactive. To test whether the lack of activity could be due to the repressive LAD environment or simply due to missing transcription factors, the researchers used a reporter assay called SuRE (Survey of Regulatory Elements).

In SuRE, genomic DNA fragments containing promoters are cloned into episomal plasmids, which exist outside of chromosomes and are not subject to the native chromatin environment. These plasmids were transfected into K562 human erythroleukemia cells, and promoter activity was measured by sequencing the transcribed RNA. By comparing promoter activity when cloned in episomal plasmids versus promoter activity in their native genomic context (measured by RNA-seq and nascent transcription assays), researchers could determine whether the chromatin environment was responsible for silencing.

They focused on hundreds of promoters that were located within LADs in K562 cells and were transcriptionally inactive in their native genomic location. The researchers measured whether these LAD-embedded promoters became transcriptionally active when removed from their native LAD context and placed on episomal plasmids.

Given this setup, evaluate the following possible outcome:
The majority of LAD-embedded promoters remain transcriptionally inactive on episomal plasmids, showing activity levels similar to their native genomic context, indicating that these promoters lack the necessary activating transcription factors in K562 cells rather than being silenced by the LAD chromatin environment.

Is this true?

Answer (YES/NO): NO